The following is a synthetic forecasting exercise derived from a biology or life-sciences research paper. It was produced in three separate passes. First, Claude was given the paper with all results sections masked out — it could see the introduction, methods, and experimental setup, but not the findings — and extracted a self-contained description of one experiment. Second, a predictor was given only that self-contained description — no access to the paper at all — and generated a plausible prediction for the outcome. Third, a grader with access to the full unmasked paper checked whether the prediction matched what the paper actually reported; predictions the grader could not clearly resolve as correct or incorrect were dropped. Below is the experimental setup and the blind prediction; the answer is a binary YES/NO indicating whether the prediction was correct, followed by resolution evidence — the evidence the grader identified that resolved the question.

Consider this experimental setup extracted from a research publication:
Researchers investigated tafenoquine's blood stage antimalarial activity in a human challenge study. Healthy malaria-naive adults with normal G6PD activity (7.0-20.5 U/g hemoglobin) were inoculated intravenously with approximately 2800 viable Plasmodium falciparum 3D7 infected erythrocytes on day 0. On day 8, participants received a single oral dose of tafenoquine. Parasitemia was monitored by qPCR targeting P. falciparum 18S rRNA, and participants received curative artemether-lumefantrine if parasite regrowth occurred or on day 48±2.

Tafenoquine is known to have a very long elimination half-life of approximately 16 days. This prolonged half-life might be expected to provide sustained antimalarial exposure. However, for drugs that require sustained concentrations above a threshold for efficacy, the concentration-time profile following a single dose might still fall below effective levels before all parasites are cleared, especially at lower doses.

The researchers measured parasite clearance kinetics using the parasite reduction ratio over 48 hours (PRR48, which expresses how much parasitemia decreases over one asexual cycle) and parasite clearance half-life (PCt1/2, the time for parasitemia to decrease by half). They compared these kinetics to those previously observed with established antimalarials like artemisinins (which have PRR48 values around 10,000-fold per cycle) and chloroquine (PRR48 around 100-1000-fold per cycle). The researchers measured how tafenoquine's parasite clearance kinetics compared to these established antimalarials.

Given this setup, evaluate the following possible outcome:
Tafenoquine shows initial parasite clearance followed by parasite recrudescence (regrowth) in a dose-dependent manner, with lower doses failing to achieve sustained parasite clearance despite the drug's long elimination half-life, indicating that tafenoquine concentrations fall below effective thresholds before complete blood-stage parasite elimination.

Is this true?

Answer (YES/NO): YES